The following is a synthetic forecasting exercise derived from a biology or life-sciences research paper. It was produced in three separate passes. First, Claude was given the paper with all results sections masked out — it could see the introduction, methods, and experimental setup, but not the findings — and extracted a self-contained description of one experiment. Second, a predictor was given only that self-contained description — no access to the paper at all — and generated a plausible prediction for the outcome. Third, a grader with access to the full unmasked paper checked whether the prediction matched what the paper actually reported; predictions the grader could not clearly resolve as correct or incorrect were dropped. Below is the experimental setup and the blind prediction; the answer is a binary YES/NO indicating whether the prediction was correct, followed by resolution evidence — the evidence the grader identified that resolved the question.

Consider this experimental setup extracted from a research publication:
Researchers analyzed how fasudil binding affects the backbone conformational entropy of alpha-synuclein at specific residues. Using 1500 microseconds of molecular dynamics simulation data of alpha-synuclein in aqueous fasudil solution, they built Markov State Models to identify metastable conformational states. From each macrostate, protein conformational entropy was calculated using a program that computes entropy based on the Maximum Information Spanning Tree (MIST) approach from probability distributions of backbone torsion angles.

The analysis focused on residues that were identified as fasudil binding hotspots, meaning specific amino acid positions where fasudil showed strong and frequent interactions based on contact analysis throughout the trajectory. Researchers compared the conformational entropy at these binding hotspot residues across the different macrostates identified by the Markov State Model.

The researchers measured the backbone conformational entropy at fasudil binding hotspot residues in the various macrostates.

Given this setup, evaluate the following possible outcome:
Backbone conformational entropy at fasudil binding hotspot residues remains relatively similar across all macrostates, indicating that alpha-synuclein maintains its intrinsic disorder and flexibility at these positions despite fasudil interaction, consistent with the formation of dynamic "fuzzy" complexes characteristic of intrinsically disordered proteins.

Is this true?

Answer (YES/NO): NO